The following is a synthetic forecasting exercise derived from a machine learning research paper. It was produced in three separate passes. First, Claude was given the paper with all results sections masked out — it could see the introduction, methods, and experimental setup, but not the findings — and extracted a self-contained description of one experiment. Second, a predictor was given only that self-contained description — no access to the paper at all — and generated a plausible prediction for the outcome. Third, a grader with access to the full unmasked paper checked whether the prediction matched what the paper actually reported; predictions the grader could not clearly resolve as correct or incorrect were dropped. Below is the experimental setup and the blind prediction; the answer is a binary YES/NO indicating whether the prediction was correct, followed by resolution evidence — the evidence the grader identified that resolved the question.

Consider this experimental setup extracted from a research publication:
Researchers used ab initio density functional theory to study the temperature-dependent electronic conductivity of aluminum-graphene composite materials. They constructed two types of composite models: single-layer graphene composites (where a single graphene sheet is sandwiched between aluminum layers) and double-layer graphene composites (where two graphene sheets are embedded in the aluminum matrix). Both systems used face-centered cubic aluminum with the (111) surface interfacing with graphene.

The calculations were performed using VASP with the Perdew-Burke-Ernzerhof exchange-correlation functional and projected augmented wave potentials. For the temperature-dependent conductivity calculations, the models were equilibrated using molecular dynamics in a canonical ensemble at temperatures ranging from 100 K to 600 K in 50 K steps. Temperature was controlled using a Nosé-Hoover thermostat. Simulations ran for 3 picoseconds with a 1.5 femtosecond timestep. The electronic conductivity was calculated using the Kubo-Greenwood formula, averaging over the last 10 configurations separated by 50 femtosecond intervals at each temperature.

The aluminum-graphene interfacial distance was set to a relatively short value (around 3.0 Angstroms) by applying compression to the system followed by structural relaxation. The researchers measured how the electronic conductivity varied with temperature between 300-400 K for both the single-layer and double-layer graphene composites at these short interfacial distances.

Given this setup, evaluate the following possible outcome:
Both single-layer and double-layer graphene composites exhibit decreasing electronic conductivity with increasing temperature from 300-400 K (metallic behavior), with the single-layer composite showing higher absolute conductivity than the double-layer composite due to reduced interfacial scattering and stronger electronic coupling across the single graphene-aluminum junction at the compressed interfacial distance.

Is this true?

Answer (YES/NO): NO